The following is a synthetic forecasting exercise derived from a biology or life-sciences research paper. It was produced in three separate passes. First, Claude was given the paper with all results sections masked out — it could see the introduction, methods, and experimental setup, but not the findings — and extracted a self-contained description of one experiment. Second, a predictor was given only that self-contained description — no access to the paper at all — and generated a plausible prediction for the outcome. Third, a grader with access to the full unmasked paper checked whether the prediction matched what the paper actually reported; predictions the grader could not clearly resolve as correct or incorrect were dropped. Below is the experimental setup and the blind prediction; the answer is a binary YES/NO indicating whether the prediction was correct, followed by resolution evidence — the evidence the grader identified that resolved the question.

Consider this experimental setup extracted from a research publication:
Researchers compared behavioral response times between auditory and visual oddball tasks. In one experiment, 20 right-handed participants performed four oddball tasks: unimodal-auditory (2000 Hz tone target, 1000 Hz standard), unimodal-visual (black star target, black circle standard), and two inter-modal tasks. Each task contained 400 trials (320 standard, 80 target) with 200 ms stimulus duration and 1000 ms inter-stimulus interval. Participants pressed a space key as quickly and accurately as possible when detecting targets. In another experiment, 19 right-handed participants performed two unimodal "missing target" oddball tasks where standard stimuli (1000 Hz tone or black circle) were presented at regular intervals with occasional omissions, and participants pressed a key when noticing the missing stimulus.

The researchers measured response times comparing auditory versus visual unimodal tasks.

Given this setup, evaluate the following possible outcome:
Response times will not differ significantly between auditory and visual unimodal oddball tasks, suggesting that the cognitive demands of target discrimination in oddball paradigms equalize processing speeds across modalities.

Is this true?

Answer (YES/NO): NO